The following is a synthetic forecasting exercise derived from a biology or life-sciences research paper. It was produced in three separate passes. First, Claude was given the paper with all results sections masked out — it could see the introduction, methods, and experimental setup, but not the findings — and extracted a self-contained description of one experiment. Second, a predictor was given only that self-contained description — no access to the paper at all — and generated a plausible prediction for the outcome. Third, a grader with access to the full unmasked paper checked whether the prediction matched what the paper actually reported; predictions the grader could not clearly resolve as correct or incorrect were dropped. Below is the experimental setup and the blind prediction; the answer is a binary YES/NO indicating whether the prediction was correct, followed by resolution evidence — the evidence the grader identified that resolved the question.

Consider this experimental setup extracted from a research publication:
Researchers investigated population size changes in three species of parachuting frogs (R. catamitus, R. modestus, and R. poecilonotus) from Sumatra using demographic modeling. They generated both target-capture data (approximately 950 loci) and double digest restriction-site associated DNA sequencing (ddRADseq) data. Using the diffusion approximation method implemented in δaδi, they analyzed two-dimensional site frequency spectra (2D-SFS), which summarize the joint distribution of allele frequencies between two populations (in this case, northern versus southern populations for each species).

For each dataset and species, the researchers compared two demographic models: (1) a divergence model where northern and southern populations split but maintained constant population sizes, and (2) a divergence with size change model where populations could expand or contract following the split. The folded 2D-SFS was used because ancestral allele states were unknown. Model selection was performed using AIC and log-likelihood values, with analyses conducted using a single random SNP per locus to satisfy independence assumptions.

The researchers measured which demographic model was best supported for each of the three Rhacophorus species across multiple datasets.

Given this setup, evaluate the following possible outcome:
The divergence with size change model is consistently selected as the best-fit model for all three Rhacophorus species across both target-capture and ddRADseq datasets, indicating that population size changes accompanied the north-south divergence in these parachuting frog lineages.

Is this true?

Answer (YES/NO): NO